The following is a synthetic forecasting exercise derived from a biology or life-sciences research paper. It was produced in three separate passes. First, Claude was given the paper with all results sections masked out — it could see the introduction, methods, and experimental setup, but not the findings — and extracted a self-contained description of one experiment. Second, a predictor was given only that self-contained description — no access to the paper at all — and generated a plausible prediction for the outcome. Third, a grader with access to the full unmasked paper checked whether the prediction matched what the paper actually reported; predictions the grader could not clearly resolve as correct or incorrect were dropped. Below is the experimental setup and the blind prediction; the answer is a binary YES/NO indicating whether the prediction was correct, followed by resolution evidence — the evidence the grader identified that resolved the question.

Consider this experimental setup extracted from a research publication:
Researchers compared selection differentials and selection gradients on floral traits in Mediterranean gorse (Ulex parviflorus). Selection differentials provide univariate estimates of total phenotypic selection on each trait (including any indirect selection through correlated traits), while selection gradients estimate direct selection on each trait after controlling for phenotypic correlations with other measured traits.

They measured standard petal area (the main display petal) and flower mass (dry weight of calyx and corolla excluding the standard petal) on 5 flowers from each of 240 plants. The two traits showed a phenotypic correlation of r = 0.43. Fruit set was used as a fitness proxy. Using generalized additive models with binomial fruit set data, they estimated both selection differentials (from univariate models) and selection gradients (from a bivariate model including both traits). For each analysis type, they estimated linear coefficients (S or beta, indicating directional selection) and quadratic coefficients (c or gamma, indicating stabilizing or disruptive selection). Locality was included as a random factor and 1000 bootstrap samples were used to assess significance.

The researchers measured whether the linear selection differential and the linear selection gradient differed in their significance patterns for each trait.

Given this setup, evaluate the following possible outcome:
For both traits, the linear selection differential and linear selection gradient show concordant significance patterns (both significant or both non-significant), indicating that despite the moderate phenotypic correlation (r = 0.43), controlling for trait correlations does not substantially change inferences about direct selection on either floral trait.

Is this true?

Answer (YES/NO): YES